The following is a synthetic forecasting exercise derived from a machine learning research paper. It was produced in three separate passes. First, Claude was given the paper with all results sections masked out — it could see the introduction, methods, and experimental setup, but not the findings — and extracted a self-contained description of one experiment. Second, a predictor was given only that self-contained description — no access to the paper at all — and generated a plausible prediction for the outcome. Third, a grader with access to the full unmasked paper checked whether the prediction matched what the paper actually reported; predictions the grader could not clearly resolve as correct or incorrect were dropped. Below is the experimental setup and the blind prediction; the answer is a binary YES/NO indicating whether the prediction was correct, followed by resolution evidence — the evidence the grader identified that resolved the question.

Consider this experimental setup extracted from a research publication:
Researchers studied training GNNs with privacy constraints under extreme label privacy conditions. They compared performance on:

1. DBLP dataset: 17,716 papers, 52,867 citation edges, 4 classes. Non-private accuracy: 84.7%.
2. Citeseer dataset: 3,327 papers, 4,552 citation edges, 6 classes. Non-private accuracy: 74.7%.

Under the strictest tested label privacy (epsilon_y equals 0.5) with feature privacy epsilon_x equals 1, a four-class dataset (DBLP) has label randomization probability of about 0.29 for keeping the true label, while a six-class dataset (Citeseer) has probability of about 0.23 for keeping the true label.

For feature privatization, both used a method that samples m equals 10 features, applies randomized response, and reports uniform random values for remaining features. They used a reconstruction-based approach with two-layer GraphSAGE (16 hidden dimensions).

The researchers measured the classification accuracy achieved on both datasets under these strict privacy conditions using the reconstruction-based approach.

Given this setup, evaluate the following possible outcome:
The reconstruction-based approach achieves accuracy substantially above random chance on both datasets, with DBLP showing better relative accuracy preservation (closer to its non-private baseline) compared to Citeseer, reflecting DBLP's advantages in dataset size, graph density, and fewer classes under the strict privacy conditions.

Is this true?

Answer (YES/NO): YES